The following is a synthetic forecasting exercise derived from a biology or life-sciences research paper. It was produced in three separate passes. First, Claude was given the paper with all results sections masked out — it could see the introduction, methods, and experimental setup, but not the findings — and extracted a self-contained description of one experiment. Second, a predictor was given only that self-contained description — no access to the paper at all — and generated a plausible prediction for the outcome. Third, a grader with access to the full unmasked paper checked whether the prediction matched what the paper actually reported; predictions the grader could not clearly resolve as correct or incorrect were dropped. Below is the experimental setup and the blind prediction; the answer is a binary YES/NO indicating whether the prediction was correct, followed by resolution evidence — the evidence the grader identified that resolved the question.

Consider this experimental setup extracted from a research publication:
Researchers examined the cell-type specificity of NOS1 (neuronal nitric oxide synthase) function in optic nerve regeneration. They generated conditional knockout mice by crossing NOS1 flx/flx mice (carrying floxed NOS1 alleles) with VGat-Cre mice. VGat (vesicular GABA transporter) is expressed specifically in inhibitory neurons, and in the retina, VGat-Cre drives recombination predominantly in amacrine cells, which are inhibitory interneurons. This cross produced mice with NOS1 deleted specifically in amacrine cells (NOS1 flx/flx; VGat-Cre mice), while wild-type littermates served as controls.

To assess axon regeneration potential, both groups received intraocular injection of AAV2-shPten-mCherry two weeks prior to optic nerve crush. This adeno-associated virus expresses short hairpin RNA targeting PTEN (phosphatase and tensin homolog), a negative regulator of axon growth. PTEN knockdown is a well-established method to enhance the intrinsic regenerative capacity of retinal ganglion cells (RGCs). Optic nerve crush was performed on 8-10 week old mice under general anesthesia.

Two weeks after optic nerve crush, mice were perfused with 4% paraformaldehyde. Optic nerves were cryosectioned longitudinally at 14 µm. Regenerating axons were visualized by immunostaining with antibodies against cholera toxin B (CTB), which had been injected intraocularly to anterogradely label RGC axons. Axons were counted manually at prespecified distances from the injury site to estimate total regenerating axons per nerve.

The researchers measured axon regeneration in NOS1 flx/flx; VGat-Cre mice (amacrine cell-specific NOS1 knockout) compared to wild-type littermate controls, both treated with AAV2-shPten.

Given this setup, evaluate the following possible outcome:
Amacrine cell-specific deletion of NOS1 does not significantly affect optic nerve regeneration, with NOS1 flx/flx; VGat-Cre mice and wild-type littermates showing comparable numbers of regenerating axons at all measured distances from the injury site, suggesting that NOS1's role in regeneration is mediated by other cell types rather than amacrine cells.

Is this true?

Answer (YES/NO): NO